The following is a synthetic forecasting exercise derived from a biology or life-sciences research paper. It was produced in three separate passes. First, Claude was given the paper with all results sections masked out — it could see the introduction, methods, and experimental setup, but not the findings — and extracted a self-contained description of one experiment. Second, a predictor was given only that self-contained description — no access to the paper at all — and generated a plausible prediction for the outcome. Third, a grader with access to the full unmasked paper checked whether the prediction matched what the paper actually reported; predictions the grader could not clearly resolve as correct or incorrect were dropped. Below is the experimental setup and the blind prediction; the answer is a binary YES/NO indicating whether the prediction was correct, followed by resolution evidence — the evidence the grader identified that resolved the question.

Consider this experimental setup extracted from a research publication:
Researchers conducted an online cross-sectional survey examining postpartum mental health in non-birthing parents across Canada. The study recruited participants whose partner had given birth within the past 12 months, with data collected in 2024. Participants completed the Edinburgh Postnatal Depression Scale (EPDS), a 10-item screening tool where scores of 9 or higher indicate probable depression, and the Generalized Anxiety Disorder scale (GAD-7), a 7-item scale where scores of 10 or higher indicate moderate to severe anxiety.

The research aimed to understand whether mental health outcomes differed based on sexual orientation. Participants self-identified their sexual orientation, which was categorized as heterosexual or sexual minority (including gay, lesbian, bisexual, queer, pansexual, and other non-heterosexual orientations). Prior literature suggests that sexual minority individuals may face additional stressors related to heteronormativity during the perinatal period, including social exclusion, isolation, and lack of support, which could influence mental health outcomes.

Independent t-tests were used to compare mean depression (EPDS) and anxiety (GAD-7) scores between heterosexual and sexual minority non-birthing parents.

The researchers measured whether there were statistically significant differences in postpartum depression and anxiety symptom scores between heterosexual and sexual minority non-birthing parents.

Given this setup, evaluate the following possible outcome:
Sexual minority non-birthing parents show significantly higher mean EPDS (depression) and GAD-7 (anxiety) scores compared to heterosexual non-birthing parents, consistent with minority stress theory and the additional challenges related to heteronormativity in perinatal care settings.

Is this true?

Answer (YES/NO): YES